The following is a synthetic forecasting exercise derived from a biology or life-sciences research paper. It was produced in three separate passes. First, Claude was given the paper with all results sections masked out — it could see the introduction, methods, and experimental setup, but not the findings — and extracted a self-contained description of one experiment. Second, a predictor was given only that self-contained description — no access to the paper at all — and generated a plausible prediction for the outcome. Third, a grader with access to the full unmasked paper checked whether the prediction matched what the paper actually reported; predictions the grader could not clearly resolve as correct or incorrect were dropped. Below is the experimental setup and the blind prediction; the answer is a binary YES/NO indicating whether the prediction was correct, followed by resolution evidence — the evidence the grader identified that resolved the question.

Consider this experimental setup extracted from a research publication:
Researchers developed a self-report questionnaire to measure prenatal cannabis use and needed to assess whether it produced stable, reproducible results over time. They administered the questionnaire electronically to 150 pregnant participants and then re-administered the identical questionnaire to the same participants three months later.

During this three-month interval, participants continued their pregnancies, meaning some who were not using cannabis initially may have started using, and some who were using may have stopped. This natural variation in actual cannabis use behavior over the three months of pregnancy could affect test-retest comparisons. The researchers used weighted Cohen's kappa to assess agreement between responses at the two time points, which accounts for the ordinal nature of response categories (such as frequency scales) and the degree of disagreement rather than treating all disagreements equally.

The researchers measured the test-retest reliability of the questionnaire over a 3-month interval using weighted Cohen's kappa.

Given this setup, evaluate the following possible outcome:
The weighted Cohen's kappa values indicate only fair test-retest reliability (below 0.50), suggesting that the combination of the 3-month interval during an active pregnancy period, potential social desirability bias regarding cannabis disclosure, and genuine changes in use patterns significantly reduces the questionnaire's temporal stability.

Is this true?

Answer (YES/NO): NO